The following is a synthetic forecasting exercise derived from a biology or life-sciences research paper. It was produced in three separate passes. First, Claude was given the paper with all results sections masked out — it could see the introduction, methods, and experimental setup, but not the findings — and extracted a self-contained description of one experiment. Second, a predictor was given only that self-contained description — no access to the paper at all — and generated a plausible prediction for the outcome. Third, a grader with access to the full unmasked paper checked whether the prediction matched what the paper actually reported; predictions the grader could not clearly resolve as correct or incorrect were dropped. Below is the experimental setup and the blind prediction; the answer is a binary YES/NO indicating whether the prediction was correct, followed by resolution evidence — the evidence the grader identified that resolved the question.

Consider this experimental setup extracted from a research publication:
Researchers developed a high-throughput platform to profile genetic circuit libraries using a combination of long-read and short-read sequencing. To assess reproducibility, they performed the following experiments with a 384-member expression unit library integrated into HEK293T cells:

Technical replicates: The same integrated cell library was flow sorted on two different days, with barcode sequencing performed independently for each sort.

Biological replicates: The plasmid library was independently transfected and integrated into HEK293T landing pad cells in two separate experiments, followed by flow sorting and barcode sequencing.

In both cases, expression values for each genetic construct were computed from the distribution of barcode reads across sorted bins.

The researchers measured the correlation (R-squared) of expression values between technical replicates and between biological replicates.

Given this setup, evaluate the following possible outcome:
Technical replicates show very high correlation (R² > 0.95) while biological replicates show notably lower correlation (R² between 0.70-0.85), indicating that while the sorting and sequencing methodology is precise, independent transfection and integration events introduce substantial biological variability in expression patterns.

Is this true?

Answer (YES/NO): NO